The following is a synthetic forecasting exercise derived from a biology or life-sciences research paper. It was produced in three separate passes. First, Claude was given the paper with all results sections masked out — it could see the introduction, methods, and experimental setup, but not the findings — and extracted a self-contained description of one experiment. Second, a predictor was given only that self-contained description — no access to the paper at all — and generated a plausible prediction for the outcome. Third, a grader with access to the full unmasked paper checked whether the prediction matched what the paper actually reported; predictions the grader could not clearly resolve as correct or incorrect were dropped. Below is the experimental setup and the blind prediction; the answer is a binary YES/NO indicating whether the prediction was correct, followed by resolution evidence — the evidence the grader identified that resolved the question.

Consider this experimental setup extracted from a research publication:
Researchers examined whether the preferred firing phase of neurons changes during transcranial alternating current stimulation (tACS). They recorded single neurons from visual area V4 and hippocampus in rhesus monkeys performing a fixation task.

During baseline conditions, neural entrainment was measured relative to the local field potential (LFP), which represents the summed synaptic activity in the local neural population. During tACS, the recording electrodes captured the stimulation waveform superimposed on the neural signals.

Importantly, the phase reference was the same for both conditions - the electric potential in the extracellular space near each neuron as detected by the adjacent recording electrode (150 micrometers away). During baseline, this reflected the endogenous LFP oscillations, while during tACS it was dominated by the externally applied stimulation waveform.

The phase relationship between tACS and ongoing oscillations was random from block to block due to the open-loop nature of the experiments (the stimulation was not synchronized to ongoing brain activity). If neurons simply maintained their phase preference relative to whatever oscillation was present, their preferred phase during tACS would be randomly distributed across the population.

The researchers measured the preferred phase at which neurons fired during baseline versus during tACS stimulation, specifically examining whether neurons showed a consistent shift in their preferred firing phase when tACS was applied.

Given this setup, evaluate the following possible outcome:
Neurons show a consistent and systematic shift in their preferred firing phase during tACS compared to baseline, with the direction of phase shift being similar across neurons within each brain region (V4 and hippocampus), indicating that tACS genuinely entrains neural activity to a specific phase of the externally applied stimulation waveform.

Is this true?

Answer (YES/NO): YES